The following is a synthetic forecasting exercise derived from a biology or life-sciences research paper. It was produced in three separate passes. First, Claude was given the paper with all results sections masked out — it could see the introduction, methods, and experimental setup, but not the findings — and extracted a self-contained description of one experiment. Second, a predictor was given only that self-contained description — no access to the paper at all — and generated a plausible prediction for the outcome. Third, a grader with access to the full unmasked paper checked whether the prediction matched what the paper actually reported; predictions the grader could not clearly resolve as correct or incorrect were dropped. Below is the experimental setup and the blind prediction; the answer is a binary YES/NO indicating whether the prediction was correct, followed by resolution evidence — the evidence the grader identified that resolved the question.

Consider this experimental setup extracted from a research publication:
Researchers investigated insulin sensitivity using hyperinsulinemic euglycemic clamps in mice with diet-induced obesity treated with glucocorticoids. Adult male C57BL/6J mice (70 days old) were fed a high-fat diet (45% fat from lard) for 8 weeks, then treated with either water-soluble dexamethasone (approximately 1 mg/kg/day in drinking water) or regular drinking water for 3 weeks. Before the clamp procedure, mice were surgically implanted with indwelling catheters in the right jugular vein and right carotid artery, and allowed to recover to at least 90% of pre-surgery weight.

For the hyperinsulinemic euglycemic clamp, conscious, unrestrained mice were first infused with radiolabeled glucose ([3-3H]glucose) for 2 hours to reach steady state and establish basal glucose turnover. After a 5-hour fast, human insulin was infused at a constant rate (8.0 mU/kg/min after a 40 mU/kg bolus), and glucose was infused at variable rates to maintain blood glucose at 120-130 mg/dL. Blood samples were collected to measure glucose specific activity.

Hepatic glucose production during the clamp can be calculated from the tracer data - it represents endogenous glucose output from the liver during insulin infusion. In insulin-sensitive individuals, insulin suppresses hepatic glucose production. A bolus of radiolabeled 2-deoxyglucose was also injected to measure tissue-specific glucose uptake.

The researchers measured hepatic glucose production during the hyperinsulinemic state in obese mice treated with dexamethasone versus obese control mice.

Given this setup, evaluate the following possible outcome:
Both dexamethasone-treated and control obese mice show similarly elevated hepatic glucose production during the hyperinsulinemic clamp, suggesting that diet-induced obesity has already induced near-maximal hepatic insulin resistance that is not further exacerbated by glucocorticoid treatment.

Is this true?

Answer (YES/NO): NO